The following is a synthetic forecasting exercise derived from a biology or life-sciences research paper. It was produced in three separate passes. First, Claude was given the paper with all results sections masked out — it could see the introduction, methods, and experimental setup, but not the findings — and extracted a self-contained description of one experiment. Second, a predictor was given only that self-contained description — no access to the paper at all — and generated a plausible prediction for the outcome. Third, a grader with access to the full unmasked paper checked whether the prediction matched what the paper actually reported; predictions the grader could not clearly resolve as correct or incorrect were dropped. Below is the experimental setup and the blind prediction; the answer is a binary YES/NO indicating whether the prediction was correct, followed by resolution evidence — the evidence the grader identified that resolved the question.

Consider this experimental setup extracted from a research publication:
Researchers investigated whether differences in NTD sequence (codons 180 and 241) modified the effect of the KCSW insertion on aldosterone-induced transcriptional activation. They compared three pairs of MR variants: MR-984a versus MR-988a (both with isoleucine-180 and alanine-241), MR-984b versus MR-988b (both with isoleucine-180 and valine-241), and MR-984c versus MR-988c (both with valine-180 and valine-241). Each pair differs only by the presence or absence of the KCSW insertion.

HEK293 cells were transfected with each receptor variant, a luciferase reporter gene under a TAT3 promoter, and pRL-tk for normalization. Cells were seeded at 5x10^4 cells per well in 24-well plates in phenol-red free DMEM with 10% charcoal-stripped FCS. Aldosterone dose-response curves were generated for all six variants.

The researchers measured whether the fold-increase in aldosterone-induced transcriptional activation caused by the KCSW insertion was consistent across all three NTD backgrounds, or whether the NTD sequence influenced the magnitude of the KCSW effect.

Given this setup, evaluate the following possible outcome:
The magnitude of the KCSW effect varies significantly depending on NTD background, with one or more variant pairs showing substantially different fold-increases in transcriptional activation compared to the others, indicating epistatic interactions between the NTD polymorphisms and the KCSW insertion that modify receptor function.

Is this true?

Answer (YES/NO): NO